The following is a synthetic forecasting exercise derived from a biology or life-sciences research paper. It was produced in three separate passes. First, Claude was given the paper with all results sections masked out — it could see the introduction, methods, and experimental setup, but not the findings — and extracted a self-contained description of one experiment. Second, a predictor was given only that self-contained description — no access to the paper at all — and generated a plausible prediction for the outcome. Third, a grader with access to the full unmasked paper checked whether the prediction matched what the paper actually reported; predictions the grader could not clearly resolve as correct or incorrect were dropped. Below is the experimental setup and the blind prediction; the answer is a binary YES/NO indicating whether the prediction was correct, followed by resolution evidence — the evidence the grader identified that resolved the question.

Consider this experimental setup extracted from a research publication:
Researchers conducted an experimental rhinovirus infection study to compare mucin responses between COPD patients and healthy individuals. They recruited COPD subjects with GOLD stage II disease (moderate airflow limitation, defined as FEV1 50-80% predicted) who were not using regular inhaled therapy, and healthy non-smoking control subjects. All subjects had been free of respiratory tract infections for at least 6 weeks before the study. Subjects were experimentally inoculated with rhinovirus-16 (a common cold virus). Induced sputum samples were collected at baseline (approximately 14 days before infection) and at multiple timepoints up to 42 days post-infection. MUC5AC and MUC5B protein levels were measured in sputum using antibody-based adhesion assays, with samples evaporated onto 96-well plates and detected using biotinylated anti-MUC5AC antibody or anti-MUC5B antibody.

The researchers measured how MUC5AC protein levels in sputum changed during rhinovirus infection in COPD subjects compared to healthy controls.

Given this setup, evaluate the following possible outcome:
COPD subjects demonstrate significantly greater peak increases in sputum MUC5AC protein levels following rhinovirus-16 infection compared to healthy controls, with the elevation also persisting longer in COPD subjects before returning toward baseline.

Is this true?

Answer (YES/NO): YES